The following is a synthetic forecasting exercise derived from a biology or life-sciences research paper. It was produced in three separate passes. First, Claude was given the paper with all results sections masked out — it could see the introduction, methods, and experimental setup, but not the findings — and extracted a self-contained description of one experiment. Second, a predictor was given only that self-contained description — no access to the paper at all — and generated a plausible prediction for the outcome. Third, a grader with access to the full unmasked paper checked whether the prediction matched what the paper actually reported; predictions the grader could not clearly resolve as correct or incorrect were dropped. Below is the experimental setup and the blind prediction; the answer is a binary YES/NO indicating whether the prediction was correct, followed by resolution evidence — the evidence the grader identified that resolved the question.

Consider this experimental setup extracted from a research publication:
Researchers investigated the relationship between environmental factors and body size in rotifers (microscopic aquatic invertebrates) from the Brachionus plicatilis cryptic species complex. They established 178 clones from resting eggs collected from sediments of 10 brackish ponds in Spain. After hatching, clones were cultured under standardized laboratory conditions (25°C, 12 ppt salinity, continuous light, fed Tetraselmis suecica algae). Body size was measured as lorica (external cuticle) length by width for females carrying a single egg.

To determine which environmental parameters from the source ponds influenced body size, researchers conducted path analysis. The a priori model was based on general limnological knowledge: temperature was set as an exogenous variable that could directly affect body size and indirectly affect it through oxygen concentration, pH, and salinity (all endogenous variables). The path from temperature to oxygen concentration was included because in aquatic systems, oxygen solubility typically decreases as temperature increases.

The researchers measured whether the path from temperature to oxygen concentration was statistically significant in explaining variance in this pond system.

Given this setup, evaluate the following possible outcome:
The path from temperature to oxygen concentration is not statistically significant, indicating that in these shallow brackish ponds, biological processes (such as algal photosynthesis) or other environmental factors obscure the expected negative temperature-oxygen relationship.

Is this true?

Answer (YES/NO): YES